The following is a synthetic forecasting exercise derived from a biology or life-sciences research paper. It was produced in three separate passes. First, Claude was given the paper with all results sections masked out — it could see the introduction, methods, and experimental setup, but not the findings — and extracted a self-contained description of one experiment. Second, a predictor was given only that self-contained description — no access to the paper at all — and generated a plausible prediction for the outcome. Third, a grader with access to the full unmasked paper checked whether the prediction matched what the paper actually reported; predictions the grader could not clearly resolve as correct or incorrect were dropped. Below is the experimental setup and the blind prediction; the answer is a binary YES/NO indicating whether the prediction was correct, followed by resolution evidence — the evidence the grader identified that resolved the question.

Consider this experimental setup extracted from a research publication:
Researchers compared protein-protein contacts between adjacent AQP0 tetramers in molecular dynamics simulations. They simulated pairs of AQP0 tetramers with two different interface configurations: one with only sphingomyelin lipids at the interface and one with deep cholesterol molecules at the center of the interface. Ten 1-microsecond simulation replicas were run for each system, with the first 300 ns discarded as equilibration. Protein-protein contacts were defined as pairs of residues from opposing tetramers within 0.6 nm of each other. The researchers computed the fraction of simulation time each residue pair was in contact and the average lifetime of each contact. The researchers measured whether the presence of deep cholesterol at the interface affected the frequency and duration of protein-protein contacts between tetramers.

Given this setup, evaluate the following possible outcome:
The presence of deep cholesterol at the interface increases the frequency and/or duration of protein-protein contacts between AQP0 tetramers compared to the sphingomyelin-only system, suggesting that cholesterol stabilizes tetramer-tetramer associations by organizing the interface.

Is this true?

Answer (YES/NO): YES